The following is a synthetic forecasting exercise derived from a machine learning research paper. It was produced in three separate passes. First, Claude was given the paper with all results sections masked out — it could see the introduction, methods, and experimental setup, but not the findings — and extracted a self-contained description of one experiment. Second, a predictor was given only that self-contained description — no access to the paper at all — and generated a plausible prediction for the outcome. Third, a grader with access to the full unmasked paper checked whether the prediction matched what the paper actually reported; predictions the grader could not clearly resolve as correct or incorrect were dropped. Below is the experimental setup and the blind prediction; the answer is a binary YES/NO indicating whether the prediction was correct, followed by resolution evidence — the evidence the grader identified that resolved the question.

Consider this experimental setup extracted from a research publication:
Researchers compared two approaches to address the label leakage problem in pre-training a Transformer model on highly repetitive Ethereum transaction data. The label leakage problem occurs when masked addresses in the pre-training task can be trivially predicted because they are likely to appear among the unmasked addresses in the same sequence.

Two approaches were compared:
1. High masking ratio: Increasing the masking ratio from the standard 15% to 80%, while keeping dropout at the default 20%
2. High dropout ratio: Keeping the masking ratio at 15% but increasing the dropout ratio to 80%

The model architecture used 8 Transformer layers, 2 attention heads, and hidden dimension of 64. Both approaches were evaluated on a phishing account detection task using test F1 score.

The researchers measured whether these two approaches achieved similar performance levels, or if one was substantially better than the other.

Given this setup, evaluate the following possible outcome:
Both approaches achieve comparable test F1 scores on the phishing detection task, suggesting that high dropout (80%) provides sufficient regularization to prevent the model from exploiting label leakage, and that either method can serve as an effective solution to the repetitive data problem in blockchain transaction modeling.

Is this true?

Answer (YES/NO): YES